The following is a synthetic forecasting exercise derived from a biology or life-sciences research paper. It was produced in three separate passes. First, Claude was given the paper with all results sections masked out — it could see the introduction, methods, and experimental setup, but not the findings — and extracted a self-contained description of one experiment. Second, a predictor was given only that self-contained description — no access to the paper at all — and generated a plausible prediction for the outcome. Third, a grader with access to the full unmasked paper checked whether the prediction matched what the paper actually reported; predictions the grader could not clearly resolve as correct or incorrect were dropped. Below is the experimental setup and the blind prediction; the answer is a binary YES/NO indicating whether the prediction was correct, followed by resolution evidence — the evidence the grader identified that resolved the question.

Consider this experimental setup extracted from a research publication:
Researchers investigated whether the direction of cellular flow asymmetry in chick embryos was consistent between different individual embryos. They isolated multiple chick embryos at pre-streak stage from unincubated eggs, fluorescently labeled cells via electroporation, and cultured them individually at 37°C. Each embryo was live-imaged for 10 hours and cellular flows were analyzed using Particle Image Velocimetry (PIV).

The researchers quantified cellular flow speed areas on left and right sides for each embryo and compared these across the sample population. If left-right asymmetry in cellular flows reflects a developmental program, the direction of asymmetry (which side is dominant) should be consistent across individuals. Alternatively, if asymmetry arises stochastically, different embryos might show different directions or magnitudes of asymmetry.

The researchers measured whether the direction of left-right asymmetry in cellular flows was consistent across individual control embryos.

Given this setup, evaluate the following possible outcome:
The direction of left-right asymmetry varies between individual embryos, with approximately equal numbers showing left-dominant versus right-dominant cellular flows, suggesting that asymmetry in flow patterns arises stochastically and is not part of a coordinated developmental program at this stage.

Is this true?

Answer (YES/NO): NO